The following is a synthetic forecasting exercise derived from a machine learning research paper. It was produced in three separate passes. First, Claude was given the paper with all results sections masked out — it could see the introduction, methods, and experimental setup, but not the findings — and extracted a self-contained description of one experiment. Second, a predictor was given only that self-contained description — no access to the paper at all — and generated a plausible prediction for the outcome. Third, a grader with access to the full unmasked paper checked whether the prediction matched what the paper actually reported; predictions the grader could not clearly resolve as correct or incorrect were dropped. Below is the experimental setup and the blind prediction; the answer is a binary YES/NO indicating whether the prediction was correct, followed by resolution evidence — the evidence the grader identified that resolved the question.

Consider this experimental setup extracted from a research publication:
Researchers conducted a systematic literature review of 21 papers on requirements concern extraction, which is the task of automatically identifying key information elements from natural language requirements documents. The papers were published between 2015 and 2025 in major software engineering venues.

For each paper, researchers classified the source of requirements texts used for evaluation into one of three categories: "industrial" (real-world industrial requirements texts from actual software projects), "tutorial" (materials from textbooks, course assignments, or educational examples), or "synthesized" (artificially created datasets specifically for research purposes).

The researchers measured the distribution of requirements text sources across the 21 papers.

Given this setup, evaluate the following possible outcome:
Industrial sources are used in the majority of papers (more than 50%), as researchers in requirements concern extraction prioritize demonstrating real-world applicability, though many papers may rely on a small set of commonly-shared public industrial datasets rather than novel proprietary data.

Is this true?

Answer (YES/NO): YES